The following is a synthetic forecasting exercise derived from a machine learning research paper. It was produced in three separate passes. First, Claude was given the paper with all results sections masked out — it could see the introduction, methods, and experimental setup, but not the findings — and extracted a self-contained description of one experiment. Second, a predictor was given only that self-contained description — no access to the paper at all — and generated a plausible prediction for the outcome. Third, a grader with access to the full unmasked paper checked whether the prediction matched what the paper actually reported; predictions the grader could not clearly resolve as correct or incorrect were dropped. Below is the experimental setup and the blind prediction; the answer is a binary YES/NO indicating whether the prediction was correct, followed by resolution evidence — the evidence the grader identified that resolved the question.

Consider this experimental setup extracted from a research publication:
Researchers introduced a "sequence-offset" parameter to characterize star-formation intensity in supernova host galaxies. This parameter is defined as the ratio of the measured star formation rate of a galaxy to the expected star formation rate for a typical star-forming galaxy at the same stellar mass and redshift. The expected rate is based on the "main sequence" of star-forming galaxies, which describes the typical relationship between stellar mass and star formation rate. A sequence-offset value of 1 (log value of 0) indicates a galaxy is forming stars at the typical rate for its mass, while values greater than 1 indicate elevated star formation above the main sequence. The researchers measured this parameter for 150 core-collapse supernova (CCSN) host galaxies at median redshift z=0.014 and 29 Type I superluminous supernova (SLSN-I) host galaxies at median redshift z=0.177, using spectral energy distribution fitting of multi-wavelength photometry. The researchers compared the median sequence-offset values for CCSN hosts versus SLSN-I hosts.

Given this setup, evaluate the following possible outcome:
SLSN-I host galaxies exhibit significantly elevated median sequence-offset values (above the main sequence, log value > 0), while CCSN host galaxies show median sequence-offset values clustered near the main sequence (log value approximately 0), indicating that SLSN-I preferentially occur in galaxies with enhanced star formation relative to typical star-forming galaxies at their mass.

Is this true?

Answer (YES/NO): YES